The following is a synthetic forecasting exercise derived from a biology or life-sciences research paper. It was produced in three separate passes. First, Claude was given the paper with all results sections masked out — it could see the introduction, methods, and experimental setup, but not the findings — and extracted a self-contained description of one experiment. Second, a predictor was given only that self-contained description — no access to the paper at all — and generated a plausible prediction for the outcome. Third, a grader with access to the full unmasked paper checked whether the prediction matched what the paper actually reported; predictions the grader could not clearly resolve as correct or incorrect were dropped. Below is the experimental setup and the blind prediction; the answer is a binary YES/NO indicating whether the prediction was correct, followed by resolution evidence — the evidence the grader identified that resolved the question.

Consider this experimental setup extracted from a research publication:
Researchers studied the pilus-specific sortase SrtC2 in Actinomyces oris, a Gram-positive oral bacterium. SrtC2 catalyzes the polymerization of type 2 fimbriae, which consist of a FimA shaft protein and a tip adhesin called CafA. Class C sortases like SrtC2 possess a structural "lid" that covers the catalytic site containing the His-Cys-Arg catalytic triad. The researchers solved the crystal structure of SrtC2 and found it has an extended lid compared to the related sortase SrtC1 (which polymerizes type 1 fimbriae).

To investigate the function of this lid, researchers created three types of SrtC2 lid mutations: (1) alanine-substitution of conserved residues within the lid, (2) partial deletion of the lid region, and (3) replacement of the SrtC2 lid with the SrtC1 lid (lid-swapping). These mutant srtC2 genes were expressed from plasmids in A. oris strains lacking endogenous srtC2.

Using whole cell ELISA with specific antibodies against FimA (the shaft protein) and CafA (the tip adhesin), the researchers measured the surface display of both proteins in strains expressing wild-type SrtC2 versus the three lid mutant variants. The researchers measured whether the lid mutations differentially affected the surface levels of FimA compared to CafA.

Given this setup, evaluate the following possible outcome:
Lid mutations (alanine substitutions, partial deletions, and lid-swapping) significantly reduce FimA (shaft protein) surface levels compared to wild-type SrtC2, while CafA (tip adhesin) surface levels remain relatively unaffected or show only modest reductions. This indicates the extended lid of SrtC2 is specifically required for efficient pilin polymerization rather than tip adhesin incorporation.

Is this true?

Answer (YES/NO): NO